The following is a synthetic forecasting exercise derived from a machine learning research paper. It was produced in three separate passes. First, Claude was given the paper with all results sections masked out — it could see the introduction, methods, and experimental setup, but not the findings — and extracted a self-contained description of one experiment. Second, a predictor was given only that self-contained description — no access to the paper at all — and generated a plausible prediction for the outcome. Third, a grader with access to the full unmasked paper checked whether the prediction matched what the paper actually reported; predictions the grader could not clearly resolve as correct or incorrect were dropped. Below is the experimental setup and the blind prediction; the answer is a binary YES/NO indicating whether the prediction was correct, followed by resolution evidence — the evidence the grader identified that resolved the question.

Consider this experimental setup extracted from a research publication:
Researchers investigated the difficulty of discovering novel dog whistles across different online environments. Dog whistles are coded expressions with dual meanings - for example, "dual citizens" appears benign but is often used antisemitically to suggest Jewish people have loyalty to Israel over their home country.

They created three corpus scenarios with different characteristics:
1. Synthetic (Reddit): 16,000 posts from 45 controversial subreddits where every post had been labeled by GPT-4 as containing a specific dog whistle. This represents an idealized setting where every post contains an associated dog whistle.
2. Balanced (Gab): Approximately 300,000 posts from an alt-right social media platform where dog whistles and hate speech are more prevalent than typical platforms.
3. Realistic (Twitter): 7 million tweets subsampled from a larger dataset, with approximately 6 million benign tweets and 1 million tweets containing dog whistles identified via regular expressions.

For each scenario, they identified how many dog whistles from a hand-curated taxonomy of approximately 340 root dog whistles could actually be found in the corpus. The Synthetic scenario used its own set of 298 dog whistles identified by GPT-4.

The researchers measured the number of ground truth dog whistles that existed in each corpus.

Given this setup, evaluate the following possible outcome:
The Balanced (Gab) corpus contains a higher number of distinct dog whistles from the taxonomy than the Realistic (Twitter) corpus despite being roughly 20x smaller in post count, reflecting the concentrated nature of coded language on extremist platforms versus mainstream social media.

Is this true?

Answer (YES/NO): NO